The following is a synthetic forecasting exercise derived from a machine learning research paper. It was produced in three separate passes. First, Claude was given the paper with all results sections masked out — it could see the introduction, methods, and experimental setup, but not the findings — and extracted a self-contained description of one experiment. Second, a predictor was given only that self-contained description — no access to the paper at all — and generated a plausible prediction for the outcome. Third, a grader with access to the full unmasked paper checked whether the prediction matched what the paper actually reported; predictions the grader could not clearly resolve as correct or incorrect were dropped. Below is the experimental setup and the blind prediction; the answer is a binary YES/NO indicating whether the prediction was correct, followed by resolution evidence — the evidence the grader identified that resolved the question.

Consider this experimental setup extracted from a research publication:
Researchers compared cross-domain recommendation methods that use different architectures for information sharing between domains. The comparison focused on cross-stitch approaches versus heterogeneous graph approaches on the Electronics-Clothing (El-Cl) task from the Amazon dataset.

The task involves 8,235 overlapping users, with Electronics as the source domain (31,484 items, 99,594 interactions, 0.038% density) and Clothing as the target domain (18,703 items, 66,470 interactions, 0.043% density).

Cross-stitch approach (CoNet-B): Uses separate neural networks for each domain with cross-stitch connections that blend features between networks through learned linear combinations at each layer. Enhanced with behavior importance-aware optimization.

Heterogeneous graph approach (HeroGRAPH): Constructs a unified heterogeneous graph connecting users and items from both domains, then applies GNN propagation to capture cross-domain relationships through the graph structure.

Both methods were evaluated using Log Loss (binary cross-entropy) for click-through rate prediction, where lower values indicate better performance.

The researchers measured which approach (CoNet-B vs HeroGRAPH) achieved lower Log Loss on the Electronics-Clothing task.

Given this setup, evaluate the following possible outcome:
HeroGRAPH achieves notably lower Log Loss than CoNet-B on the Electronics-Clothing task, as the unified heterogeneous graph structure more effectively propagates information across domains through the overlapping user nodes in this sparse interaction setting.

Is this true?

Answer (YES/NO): YES